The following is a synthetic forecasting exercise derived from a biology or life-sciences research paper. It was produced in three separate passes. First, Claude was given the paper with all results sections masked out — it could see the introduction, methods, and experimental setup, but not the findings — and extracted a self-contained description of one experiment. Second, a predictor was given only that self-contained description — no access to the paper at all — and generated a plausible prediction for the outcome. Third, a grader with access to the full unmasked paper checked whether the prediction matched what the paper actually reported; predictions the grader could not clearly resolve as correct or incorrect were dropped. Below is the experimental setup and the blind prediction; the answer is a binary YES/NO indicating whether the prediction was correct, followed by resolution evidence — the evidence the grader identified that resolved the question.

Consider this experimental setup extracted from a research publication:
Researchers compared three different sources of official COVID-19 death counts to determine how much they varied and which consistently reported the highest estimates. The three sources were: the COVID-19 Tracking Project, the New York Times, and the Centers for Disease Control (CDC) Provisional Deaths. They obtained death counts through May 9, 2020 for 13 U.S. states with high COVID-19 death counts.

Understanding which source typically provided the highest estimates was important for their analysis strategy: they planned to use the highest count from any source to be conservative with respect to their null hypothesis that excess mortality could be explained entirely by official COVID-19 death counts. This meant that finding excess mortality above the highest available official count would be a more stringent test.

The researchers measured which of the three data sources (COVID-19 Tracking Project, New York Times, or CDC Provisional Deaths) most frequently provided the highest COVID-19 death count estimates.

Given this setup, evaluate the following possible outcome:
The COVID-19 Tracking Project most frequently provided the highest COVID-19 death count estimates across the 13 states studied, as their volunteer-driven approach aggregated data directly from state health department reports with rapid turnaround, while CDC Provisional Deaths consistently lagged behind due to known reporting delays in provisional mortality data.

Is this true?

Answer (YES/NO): NO